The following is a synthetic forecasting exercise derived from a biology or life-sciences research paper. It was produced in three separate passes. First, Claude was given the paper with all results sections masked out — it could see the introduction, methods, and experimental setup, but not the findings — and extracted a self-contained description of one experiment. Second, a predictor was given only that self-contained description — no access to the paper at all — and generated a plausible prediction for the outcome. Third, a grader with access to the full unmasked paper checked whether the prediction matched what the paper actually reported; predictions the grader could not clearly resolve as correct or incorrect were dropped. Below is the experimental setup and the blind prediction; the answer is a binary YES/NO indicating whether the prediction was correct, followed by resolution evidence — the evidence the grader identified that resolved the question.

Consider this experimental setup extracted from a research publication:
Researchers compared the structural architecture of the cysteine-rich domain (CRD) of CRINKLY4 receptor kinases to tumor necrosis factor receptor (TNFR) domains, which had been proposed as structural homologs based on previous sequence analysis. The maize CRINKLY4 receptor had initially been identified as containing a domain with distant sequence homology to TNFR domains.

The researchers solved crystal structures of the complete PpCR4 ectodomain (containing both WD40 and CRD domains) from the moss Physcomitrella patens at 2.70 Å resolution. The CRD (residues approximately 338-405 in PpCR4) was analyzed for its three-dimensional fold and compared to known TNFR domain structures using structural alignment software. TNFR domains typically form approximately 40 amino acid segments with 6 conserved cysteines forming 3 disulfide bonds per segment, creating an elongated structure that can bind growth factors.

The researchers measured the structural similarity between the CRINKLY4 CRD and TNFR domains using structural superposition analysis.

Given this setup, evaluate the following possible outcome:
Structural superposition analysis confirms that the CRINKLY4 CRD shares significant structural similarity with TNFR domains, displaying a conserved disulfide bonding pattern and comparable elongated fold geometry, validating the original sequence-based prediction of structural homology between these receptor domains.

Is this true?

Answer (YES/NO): NO